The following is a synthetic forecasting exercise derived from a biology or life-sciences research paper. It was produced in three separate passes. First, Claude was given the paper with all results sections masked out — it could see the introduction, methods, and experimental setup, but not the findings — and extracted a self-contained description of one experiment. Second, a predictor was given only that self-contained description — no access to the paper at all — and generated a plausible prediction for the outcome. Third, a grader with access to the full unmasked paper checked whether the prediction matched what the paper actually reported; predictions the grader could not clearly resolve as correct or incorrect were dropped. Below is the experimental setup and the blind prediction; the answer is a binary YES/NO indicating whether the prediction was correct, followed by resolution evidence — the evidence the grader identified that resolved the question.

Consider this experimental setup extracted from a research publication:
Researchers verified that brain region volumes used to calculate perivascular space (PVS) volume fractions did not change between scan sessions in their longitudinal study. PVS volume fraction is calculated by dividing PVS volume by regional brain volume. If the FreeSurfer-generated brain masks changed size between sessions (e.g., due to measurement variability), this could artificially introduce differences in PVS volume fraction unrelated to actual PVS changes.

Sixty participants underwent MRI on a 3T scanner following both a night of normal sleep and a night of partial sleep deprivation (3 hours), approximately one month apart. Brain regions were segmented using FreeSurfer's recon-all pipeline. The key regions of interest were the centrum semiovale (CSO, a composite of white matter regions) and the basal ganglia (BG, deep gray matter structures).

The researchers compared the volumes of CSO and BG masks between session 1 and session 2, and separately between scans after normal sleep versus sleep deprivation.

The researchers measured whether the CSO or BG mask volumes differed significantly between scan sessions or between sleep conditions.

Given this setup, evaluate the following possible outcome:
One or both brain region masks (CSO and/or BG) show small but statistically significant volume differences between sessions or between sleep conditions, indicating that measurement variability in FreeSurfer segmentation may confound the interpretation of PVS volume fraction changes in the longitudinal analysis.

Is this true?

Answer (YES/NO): NO